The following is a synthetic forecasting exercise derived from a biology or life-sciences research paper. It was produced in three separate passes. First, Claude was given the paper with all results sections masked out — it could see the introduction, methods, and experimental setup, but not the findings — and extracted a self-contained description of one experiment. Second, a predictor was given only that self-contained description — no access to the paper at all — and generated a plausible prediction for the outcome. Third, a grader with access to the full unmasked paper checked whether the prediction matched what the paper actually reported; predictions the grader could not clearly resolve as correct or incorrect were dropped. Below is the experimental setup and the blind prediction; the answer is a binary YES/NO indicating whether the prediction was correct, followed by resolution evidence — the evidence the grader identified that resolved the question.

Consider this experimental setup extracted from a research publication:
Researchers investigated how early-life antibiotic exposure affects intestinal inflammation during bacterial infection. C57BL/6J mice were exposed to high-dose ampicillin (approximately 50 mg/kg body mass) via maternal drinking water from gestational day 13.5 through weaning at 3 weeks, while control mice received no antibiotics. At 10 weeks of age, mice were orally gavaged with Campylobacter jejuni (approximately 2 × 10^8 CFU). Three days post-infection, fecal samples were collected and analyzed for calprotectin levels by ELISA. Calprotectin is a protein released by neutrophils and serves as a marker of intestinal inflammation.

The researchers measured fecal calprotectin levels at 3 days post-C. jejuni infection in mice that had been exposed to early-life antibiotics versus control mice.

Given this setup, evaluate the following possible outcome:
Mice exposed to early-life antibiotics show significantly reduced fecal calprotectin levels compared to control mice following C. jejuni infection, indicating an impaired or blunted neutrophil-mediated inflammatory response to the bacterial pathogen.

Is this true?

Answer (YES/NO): NO